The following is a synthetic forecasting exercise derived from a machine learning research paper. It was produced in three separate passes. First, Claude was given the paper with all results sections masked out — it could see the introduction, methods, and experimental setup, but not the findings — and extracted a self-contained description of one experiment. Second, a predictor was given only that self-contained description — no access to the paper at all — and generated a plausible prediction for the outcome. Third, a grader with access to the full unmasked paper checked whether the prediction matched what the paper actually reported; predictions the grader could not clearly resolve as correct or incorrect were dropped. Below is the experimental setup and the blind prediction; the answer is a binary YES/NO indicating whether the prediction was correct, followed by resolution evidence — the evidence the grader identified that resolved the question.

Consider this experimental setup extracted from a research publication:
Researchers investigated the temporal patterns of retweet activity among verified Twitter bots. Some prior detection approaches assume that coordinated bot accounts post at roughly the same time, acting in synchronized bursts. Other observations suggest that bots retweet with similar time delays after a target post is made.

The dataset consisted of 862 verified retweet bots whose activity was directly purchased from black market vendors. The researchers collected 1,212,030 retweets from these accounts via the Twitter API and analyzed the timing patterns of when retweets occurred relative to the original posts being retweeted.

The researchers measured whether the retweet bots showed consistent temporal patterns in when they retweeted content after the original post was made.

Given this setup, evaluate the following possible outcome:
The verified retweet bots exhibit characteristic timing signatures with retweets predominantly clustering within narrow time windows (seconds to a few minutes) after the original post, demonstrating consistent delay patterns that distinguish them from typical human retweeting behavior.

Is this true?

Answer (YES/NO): NO